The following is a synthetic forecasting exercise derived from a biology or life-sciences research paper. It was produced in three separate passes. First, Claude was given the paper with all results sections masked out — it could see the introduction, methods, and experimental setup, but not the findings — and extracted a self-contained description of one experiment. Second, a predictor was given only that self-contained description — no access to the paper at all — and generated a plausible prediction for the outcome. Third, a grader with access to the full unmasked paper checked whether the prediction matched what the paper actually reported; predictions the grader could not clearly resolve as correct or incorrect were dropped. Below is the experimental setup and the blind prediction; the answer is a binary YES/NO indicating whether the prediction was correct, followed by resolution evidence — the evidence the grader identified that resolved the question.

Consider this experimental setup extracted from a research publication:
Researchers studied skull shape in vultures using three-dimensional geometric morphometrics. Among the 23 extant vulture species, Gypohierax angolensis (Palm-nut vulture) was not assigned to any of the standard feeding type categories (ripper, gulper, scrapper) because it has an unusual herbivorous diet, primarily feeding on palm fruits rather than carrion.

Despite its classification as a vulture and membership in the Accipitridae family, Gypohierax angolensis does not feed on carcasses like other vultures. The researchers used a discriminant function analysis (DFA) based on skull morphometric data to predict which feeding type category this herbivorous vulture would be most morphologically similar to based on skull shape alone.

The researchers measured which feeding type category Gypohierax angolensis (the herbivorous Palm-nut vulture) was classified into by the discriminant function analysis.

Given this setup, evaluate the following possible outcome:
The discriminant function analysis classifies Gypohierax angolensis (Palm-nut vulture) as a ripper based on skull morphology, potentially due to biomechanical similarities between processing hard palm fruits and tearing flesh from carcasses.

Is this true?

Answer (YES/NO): NO